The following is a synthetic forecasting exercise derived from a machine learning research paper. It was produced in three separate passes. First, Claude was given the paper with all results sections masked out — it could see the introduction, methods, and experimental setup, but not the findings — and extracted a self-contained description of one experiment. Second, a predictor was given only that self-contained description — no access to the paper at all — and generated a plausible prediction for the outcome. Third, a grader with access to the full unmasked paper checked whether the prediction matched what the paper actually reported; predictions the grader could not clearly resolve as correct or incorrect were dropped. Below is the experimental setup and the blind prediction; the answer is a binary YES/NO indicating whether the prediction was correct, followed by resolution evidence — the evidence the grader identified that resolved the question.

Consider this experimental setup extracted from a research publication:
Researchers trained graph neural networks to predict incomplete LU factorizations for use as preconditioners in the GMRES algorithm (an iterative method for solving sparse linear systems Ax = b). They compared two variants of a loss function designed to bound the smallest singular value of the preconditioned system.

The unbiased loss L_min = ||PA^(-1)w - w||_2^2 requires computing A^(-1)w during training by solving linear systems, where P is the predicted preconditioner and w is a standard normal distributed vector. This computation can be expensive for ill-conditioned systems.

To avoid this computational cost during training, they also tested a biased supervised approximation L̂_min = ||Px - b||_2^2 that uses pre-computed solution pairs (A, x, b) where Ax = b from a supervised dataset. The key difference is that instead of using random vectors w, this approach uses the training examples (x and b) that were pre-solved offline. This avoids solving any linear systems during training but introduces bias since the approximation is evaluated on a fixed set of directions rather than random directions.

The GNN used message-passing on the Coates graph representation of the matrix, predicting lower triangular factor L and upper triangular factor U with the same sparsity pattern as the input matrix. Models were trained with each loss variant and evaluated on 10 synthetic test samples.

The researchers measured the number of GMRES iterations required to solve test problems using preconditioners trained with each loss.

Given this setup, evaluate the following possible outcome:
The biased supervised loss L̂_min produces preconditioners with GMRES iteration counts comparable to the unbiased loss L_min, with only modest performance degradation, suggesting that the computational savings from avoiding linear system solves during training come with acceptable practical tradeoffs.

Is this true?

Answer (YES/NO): NO